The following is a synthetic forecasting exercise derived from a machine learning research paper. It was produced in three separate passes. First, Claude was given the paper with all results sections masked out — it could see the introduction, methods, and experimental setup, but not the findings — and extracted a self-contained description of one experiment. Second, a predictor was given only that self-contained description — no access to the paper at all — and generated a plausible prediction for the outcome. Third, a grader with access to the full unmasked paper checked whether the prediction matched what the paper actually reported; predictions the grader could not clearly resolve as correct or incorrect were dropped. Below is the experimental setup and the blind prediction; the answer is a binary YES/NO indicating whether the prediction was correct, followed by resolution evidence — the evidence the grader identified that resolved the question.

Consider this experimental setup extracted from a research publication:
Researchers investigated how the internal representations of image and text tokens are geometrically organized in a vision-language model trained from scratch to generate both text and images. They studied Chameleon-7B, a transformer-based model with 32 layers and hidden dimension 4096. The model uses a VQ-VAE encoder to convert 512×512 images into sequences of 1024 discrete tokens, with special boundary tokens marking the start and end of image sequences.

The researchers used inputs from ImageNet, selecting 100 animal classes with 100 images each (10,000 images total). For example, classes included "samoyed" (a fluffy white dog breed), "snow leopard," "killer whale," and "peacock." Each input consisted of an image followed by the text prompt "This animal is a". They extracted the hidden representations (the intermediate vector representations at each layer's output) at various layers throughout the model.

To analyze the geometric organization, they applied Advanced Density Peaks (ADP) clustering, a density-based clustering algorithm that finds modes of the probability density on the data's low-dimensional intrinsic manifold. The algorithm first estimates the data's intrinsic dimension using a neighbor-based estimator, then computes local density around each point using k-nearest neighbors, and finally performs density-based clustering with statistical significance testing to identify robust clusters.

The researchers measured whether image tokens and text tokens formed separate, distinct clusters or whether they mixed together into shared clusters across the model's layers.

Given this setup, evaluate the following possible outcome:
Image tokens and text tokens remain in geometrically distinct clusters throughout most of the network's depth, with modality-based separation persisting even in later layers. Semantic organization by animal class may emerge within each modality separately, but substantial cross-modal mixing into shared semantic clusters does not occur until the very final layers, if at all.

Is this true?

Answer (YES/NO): YES